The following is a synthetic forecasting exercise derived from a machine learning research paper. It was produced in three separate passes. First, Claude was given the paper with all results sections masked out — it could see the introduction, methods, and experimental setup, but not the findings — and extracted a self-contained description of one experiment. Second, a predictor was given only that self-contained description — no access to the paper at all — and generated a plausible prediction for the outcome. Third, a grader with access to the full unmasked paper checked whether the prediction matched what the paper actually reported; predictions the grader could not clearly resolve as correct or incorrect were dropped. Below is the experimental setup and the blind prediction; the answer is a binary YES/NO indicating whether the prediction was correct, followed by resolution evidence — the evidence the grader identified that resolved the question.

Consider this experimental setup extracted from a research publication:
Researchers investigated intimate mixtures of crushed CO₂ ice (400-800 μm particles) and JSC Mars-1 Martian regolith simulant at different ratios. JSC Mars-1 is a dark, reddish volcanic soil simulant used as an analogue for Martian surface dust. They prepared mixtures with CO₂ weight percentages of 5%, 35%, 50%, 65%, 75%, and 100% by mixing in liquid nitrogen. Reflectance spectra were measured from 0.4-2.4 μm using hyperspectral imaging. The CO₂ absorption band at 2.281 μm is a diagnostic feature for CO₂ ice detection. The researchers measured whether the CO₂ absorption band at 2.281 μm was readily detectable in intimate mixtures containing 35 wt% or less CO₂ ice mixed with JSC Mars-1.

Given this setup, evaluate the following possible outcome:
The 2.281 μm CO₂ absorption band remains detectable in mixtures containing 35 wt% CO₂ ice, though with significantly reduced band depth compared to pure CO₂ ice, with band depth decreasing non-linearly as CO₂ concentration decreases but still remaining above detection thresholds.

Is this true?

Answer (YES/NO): NO